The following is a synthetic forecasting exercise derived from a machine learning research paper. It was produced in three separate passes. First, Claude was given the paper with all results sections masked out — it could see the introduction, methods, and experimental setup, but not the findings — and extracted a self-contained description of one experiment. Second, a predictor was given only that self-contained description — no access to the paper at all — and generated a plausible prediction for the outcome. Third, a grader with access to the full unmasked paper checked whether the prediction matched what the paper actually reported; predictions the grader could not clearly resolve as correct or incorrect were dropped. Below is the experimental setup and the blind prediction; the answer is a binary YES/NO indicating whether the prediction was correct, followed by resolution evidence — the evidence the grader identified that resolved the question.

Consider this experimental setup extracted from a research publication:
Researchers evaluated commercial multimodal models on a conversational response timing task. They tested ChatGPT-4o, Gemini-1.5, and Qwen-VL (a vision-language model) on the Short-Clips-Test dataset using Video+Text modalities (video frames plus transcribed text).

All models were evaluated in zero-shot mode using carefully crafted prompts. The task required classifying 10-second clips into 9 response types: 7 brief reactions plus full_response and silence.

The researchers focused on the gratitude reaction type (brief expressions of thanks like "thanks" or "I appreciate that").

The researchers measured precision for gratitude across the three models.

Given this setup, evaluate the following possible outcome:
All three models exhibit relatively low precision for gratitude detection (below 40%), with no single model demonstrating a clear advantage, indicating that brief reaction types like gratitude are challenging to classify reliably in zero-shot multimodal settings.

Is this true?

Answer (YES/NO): YES